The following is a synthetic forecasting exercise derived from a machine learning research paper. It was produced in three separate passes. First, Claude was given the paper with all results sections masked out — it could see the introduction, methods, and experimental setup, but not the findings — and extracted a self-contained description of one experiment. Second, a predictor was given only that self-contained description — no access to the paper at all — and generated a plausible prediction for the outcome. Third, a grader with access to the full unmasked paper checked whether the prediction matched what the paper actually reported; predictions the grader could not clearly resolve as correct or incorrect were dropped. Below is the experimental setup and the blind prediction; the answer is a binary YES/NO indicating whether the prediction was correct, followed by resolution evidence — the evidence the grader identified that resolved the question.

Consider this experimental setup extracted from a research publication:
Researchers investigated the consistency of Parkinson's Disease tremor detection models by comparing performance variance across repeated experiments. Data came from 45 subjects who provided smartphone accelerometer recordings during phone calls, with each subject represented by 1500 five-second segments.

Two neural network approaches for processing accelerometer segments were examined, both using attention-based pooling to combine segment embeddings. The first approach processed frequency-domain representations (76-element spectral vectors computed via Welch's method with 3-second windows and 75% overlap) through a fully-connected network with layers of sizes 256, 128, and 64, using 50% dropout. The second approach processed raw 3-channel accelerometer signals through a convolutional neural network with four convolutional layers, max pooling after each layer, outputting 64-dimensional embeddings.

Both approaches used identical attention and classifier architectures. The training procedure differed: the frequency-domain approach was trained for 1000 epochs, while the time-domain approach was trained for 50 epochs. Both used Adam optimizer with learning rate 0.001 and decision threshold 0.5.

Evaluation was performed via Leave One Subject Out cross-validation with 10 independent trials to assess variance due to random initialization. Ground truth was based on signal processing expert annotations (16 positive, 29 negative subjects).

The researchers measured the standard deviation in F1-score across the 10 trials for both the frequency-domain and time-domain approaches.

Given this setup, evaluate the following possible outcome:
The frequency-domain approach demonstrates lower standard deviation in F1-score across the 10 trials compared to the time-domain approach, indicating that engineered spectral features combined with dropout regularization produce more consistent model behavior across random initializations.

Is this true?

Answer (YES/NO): YES